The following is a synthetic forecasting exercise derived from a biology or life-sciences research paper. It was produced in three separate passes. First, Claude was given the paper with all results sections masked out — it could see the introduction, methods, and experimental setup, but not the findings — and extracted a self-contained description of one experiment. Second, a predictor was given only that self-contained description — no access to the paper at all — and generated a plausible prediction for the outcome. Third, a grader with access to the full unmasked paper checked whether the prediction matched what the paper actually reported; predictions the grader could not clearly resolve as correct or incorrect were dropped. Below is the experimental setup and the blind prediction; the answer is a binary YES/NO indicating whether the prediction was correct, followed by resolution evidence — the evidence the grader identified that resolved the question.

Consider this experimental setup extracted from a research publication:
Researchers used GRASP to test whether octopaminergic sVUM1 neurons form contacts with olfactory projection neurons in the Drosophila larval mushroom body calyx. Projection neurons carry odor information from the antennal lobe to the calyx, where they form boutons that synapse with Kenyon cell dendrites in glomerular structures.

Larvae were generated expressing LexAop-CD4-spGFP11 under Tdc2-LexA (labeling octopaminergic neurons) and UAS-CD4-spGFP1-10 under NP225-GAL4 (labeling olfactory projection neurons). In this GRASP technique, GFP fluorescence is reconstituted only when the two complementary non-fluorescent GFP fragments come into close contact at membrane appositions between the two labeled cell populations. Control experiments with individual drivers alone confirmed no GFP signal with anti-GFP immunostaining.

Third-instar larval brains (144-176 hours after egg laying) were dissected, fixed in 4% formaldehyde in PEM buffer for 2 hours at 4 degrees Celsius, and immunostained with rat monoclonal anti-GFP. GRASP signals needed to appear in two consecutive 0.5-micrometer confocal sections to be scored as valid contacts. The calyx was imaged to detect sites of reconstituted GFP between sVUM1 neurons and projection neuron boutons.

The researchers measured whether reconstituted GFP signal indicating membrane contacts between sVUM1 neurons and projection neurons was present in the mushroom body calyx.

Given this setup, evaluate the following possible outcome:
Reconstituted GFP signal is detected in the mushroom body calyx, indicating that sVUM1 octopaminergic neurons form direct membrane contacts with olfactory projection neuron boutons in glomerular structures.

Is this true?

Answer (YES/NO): NO